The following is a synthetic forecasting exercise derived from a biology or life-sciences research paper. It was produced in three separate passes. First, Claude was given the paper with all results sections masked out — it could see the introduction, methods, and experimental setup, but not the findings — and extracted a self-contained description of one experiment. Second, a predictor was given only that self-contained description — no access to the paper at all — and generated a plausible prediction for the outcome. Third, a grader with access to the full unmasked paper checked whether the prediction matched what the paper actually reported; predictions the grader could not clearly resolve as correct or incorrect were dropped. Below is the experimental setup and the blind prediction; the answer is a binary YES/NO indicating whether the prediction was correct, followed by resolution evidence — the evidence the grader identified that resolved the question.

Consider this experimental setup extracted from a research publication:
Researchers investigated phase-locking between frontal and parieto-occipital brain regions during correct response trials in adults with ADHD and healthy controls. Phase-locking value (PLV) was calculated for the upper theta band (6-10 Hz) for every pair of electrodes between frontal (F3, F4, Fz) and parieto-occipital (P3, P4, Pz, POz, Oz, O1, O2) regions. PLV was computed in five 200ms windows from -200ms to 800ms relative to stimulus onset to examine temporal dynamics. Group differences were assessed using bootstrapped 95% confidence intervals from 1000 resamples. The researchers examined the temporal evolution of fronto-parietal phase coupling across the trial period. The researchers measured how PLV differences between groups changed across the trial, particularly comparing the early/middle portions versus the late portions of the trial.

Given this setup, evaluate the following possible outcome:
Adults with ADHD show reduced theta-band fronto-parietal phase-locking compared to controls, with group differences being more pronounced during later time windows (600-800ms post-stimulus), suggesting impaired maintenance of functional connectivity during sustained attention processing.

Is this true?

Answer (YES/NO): NO